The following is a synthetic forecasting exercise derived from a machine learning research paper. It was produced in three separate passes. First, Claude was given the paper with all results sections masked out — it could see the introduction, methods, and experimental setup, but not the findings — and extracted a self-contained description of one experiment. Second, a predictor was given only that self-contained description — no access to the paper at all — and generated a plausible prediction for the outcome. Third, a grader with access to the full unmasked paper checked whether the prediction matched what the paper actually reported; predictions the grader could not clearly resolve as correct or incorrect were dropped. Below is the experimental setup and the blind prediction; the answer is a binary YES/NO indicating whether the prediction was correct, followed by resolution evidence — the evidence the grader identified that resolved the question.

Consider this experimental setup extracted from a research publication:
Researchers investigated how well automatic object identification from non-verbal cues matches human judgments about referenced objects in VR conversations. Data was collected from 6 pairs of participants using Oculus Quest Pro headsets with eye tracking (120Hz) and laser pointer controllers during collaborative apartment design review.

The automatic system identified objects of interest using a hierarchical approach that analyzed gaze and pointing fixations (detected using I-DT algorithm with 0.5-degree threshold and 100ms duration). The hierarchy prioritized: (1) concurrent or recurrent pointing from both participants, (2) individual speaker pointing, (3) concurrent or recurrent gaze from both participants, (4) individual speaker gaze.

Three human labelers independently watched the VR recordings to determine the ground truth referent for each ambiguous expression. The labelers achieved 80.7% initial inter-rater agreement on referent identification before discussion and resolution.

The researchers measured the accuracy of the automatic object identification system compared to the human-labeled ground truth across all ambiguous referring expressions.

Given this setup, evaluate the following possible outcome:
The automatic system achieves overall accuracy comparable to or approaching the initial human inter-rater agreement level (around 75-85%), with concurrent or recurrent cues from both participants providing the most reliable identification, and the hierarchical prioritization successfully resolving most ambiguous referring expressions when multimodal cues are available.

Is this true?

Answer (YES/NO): NO